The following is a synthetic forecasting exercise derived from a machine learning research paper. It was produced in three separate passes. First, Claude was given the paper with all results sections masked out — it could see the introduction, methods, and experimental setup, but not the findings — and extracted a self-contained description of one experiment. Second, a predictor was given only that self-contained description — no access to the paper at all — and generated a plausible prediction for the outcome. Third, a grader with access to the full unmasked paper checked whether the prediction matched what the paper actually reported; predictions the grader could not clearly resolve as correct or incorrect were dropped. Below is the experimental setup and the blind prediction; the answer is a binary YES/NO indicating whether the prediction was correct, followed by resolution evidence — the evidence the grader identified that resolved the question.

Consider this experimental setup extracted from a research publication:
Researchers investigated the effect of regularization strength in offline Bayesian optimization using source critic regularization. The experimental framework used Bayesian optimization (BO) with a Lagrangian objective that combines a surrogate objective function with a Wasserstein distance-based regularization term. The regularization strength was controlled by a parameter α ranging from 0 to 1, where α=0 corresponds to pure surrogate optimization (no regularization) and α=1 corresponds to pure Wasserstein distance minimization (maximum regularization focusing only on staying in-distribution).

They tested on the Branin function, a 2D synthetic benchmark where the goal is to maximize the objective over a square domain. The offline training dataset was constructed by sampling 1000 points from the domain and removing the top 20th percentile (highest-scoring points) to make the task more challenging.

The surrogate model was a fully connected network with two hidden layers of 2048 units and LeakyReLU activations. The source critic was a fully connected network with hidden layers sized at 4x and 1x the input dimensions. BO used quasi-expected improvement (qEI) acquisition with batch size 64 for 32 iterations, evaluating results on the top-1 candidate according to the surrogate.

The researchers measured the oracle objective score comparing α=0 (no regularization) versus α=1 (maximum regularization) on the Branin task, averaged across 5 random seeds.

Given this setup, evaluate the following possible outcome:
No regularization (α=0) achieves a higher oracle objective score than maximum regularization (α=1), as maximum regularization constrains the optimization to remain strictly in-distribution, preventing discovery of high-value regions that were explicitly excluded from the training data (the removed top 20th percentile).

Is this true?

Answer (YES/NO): YES